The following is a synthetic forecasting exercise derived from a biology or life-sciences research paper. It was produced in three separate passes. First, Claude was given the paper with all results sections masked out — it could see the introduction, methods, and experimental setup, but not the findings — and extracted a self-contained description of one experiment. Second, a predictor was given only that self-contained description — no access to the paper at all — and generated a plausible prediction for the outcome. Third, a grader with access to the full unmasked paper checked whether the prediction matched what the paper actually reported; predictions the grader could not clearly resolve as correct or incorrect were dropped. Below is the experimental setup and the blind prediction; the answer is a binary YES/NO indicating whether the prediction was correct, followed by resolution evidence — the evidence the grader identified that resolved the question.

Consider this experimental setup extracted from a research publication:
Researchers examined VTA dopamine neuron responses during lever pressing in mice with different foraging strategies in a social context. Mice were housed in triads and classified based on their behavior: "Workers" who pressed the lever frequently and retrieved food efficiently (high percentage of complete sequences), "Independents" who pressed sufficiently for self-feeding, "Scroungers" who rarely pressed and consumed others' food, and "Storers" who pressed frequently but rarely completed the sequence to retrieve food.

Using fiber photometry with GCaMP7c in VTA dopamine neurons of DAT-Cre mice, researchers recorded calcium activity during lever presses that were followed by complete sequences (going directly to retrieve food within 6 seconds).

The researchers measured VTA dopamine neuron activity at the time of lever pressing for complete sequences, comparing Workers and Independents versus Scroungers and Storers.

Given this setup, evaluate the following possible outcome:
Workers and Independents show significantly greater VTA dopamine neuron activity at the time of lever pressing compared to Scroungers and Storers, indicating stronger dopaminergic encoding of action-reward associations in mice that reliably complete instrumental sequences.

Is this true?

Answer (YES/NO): YES